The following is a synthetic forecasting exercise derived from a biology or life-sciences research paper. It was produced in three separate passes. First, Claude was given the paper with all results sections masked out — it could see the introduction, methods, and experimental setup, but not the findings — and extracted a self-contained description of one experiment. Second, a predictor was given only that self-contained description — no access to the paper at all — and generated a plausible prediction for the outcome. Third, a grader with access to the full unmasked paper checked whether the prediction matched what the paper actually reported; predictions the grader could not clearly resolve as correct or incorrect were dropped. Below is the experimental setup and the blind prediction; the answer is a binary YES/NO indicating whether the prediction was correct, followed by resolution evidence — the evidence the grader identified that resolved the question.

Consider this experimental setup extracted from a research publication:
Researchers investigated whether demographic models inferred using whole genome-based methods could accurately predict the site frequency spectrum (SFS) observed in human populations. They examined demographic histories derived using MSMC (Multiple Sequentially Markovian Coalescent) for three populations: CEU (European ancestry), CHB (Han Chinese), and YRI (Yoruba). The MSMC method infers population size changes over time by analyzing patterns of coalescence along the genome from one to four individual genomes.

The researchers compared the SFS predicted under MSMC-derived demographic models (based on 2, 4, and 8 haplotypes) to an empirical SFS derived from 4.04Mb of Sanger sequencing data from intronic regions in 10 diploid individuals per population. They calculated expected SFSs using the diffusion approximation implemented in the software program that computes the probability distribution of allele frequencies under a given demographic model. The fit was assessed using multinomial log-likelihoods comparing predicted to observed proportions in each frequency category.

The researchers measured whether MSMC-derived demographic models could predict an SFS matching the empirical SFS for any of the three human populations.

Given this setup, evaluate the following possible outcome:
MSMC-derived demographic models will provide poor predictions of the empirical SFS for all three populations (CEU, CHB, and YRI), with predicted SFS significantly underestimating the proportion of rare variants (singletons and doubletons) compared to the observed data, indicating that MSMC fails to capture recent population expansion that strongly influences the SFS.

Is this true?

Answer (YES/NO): NO